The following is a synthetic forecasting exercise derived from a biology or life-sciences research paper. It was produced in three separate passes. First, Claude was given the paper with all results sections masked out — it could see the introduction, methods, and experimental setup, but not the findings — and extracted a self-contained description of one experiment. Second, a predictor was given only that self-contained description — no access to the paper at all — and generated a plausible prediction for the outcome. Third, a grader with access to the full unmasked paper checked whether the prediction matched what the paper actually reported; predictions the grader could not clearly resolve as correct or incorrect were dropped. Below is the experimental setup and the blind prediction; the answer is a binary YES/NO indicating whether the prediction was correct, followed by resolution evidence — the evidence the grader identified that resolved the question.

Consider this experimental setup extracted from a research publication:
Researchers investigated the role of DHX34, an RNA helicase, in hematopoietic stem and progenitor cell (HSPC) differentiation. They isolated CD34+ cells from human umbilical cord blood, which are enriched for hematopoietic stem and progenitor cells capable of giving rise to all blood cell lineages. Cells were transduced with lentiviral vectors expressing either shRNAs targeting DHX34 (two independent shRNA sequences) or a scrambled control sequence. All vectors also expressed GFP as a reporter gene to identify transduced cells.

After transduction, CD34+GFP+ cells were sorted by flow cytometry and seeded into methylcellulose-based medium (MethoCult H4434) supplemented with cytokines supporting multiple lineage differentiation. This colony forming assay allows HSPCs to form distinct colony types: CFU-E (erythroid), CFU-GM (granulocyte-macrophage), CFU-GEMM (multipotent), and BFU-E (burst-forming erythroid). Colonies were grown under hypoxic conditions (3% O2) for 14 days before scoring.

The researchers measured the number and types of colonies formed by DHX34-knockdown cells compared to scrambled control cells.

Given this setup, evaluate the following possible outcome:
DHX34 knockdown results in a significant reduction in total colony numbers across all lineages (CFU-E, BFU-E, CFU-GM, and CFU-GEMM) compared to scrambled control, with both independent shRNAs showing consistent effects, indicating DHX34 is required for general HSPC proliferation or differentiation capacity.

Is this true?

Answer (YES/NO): YES